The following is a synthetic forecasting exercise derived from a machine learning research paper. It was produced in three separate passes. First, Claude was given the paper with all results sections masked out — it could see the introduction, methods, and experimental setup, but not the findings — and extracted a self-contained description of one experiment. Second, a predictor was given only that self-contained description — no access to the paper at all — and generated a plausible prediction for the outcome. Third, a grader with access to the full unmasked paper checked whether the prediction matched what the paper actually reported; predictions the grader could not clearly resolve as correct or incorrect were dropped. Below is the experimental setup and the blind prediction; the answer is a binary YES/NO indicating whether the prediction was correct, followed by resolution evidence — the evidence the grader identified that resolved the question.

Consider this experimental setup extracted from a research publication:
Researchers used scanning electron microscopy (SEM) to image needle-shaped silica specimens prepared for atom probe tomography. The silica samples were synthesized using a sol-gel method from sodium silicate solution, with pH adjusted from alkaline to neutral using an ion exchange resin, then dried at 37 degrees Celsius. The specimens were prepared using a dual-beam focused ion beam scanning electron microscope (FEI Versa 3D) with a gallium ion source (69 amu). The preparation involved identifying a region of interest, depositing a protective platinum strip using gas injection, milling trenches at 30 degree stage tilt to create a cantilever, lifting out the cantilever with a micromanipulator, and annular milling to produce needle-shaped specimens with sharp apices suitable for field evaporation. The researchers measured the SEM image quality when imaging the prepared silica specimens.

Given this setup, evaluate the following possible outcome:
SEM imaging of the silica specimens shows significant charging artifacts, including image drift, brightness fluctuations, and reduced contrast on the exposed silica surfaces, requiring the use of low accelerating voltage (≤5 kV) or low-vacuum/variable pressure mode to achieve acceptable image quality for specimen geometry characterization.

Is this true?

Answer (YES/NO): NO